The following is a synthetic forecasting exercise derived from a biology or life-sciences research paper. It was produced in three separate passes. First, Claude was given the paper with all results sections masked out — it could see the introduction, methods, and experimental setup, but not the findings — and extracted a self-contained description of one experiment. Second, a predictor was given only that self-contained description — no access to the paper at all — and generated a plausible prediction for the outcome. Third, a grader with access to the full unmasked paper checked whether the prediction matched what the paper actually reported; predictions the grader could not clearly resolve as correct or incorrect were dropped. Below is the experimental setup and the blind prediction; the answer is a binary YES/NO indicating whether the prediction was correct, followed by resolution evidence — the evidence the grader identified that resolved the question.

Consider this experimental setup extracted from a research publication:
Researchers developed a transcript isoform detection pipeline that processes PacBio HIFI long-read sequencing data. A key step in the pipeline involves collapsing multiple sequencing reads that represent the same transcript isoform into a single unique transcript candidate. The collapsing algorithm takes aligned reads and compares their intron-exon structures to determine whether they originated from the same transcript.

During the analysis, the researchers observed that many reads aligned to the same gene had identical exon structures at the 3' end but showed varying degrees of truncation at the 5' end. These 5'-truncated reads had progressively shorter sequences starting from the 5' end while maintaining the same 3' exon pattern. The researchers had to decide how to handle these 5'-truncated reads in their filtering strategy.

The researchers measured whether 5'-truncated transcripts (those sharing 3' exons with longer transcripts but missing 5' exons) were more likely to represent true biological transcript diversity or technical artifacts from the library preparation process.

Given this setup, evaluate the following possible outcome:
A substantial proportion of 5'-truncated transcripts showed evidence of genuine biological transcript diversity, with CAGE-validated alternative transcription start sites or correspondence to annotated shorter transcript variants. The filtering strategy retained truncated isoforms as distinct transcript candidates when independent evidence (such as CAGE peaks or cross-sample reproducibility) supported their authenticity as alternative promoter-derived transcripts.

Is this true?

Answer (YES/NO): NO